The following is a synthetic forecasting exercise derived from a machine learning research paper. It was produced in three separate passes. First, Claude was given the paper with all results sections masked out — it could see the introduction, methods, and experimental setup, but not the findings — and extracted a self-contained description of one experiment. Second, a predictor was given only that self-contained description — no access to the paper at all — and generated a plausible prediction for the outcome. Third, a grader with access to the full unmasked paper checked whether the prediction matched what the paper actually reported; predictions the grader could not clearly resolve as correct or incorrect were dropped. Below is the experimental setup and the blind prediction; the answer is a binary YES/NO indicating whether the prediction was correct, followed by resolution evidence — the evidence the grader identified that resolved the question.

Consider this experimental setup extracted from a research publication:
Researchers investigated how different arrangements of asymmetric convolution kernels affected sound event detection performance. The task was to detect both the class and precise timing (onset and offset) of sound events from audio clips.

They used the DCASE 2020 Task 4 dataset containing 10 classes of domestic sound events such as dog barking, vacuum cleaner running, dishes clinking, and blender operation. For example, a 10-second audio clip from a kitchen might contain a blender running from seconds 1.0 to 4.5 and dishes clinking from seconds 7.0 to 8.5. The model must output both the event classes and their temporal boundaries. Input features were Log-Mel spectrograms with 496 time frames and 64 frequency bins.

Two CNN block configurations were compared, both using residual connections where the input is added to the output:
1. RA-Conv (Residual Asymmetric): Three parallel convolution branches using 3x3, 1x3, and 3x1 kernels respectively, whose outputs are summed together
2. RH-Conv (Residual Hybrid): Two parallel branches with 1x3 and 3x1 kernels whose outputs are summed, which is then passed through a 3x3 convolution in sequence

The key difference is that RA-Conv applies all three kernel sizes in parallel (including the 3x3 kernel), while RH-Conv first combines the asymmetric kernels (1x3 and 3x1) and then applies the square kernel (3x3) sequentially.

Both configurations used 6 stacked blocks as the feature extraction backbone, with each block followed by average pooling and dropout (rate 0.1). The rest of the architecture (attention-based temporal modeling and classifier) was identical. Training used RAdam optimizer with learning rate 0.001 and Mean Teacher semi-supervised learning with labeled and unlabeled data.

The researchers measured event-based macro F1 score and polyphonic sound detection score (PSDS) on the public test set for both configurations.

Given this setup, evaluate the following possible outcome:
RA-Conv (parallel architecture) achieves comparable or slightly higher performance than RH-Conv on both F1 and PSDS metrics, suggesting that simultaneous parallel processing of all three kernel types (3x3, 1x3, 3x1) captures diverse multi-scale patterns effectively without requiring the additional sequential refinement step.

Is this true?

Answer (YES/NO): NO